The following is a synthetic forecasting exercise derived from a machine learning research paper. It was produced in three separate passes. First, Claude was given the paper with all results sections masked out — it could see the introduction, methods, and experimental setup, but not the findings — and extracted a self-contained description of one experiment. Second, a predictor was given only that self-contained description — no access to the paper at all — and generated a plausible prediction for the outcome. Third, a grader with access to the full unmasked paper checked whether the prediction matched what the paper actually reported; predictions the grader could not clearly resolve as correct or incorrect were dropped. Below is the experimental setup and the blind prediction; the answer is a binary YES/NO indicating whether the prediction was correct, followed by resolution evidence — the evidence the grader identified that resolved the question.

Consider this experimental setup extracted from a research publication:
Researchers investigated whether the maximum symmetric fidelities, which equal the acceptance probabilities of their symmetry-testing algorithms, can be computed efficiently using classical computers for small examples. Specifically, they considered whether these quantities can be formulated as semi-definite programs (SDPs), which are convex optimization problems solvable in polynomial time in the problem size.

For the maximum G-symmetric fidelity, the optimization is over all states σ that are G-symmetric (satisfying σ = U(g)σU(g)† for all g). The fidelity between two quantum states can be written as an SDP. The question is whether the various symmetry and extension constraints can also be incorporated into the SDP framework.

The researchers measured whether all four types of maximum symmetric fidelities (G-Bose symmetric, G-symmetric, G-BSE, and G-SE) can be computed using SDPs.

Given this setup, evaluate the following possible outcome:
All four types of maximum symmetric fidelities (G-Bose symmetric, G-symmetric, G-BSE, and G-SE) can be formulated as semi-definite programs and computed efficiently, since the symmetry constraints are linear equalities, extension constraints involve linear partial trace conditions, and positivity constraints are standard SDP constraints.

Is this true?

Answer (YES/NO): YES